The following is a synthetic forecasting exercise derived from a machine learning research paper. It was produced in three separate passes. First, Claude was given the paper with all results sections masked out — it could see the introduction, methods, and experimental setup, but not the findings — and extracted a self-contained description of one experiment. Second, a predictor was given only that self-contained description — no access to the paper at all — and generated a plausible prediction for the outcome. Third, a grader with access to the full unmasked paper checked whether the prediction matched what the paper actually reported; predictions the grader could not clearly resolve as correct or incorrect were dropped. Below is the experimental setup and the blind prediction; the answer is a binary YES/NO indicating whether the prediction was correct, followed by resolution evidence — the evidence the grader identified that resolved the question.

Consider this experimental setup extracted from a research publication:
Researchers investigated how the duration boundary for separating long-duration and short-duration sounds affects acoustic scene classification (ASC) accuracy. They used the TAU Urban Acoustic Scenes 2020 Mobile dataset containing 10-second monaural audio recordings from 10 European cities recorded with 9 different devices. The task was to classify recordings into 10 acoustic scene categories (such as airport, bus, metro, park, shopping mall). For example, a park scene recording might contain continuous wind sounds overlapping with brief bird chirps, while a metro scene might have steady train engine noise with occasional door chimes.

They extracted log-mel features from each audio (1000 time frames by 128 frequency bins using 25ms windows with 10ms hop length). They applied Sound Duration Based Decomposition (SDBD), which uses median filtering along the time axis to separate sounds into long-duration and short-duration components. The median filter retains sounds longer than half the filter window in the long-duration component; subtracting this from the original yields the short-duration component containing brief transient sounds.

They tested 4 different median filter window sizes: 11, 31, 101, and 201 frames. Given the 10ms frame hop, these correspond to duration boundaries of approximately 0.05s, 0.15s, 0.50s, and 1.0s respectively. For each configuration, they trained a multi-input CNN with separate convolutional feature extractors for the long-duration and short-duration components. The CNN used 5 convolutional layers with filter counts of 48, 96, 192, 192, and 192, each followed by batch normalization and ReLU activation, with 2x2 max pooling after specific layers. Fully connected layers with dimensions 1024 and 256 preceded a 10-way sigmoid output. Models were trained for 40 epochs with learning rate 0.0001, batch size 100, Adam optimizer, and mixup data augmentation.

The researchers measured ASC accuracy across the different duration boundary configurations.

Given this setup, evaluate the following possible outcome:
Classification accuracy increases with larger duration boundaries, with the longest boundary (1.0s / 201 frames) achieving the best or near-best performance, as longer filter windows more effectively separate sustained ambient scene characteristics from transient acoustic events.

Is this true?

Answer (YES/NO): YES